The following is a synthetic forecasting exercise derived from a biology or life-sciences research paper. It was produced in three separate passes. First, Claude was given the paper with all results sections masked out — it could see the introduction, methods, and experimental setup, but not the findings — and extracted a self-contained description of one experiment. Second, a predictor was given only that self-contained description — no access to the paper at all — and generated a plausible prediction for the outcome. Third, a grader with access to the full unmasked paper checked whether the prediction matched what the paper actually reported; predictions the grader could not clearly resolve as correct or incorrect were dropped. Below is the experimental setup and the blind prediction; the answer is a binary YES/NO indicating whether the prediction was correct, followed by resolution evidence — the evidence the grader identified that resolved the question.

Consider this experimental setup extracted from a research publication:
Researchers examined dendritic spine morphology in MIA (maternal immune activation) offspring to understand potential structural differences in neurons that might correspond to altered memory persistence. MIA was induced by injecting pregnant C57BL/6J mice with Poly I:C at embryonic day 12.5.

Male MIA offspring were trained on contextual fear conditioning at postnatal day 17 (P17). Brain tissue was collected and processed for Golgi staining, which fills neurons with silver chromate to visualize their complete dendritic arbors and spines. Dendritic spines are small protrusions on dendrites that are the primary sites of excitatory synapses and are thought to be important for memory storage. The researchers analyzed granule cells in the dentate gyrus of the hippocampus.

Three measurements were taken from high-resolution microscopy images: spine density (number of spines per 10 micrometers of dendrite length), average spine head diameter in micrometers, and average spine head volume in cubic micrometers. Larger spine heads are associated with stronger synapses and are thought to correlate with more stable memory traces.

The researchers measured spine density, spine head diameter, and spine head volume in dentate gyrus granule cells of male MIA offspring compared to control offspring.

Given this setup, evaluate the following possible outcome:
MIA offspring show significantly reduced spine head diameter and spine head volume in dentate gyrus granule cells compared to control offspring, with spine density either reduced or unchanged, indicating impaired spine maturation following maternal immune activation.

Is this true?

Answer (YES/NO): NO